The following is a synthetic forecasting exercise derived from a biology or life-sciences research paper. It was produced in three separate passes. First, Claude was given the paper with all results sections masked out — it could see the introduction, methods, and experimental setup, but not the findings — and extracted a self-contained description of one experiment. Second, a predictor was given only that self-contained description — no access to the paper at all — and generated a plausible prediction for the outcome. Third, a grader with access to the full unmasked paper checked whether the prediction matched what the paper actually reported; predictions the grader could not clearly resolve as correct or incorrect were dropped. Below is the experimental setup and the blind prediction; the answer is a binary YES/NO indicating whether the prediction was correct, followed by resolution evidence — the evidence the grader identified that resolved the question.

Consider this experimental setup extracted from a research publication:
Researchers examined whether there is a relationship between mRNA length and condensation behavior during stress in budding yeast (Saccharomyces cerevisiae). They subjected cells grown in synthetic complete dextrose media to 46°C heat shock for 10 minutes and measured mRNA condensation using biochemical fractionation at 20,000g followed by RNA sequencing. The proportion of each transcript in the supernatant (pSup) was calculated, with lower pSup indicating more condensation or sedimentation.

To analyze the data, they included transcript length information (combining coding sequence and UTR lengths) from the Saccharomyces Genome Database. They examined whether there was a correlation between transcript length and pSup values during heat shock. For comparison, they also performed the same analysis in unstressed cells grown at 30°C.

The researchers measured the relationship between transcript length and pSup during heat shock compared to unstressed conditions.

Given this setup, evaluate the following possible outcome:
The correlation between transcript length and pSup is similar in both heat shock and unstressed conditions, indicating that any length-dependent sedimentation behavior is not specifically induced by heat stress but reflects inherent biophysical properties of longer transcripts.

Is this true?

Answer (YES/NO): YES